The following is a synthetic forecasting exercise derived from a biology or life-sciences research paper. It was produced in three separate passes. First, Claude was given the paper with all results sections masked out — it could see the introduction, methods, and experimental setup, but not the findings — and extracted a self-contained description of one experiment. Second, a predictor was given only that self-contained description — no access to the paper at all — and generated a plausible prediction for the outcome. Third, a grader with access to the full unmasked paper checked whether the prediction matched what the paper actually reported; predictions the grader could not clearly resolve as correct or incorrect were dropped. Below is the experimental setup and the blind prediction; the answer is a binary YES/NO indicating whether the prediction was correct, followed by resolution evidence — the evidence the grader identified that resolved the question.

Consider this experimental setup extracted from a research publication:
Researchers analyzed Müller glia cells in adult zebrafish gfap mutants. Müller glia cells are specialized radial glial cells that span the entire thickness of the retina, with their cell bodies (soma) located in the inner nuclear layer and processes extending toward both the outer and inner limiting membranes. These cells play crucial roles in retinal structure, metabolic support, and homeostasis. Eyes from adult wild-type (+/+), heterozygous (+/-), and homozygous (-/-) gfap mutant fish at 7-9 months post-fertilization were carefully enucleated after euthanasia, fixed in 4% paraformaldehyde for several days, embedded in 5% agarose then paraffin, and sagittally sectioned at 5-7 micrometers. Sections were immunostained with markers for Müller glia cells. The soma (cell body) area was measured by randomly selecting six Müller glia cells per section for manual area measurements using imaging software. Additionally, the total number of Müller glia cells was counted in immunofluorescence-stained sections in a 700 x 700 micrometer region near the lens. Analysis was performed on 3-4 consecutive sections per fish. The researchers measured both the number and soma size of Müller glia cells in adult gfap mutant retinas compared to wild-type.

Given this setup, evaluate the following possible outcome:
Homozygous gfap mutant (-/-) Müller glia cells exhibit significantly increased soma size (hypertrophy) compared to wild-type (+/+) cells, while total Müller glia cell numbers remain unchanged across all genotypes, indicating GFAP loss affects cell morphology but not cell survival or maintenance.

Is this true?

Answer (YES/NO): NO